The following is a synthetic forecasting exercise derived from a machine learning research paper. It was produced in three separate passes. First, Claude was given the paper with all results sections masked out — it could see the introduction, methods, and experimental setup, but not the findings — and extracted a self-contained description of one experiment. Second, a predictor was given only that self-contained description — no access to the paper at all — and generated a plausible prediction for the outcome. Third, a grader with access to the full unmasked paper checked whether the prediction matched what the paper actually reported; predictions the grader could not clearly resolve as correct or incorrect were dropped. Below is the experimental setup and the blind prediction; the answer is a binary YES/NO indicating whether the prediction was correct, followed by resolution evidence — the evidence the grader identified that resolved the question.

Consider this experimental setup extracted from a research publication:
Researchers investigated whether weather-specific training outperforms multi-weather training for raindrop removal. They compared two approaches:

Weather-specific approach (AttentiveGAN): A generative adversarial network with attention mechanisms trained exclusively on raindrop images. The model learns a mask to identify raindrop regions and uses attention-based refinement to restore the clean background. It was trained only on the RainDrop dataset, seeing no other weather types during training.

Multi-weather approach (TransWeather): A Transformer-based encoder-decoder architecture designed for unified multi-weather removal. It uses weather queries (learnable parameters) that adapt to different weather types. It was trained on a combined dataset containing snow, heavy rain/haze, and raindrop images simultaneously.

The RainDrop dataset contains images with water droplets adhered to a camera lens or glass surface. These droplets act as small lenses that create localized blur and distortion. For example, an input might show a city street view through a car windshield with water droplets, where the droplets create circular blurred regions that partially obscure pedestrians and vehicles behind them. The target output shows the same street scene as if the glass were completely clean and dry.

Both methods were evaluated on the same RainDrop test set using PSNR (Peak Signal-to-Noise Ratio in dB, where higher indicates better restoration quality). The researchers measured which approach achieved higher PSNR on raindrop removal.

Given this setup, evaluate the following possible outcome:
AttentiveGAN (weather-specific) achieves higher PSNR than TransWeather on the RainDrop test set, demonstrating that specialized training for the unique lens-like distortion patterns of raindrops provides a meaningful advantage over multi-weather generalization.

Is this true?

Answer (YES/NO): YES